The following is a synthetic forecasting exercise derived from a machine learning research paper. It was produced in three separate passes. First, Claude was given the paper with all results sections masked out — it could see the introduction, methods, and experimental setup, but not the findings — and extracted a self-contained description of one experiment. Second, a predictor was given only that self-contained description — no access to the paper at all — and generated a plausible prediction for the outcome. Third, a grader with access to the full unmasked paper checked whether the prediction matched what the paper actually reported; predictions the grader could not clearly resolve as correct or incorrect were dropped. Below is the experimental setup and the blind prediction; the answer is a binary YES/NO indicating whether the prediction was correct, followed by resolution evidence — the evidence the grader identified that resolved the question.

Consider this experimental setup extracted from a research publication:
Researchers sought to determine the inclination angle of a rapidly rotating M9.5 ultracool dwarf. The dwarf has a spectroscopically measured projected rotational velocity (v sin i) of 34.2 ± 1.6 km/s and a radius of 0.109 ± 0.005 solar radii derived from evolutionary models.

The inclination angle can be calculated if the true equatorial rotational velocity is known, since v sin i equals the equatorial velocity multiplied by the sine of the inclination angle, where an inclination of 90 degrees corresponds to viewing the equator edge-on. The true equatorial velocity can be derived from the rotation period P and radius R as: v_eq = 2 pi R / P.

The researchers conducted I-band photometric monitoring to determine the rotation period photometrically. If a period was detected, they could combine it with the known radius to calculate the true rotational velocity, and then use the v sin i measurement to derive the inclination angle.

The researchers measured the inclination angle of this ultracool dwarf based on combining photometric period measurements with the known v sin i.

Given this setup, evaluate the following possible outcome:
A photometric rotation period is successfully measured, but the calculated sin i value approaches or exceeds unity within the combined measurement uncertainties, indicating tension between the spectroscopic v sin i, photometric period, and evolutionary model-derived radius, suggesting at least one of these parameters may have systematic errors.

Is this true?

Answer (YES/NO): NO